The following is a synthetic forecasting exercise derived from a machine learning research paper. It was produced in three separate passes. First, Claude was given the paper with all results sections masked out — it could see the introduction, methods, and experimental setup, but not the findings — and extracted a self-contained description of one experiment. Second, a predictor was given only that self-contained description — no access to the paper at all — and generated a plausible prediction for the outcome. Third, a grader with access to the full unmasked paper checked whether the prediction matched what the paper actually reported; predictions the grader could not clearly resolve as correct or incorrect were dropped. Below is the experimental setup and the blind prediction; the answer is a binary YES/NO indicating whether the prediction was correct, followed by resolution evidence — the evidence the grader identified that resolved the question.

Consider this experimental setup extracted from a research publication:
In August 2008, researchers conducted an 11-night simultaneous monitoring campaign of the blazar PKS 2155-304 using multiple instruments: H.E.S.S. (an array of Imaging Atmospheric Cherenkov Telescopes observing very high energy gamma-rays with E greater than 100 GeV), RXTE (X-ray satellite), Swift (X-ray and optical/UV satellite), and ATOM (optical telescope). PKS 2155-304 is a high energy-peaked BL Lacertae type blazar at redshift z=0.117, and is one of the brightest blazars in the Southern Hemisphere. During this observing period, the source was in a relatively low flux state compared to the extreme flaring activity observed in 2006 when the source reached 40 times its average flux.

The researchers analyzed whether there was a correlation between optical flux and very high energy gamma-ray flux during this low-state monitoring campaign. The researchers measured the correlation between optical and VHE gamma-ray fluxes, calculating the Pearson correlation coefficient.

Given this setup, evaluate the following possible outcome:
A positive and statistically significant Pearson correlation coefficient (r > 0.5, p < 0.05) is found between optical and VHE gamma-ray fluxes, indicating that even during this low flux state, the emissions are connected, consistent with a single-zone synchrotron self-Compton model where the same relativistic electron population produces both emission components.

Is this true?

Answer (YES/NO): NO